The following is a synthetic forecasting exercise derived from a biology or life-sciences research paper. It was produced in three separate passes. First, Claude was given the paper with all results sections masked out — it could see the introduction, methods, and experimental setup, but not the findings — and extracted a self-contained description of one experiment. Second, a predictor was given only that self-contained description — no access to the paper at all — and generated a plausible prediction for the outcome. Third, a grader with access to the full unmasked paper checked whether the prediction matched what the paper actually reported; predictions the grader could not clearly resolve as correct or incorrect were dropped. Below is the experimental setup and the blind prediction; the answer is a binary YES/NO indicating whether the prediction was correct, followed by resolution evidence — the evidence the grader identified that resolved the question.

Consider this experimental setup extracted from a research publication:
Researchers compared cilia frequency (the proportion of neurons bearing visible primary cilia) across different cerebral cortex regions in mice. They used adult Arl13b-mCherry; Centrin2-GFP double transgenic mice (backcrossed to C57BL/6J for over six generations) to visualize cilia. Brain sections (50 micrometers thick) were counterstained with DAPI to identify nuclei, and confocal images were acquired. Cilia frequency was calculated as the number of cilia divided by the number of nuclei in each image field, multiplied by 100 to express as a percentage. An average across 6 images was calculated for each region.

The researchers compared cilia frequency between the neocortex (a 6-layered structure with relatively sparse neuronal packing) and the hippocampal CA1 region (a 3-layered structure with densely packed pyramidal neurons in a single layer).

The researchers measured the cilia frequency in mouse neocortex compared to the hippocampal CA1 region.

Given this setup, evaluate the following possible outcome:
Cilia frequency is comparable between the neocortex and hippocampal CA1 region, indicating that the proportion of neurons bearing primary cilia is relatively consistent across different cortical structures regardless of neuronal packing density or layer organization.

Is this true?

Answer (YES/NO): NO